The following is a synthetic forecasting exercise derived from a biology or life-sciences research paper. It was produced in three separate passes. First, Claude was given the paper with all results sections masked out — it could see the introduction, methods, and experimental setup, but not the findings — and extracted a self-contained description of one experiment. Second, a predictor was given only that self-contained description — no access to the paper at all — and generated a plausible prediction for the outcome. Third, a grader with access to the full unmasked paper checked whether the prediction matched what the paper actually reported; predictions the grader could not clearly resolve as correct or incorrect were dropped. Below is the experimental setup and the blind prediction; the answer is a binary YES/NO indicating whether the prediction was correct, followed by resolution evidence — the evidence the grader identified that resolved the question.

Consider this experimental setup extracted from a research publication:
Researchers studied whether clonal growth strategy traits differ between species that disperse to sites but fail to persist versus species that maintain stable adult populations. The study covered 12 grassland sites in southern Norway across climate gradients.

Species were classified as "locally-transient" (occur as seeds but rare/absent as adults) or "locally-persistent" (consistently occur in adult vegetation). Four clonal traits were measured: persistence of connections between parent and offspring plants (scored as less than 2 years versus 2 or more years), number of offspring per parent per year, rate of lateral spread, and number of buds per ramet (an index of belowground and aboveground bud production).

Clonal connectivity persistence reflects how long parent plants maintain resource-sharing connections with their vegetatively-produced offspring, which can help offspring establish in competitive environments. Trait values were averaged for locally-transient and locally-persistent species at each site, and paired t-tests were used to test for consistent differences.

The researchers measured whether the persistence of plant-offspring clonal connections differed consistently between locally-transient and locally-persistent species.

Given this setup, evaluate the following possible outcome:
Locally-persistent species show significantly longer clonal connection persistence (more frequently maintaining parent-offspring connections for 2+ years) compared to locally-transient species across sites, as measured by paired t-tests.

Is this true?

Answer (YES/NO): NO